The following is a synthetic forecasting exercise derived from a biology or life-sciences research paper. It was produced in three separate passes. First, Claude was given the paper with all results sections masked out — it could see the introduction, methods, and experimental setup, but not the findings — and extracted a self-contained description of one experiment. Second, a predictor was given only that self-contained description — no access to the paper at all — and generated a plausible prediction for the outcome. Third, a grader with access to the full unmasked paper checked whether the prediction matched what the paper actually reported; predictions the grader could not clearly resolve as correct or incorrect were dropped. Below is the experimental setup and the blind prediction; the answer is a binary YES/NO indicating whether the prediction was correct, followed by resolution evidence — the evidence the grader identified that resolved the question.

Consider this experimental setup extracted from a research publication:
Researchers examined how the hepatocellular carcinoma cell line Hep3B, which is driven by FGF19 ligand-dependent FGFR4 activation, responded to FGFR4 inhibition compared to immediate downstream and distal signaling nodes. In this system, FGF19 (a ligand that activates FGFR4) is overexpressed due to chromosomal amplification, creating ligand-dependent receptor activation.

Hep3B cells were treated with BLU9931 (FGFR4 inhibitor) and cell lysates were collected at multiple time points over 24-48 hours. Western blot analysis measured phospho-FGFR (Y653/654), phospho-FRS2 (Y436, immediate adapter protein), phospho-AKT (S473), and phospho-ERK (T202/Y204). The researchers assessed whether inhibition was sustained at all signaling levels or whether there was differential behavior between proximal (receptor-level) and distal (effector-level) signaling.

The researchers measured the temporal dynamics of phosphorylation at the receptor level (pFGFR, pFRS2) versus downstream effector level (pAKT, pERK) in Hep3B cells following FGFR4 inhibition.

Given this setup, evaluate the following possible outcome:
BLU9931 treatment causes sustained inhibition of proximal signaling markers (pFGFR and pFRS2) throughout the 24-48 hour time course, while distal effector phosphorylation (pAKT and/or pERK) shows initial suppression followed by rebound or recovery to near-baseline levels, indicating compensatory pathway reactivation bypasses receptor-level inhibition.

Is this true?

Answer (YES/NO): YES